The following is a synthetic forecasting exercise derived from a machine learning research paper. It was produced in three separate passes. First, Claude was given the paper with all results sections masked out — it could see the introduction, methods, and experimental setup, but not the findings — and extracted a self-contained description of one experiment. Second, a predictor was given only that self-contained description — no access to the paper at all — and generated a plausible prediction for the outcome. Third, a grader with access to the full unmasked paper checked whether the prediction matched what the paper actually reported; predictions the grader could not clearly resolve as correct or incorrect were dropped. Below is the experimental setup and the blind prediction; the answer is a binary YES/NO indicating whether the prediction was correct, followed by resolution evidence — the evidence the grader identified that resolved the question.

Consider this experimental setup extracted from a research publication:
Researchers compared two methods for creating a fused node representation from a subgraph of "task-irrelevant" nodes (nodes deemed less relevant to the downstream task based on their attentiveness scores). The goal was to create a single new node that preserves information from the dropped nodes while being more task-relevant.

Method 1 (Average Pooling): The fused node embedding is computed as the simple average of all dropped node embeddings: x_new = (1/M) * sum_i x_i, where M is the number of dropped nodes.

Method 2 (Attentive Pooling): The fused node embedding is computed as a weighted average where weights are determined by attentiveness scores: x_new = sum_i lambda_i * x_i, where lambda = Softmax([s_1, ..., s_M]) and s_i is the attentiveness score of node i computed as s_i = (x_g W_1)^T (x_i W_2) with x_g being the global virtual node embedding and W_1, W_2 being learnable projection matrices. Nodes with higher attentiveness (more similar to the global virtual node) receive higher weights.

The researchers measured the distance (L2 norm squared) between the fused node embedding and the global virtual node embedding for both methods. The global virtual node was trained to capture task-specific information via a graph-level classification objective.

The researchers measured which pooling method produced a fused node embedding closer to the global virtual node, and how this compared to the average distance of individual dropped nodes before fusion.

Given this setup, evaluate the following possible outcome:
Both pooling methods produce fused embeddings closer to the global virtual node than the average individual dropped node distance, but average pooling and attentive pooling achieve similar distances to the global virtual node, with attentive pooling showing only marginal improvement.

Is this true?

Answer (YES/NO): NO